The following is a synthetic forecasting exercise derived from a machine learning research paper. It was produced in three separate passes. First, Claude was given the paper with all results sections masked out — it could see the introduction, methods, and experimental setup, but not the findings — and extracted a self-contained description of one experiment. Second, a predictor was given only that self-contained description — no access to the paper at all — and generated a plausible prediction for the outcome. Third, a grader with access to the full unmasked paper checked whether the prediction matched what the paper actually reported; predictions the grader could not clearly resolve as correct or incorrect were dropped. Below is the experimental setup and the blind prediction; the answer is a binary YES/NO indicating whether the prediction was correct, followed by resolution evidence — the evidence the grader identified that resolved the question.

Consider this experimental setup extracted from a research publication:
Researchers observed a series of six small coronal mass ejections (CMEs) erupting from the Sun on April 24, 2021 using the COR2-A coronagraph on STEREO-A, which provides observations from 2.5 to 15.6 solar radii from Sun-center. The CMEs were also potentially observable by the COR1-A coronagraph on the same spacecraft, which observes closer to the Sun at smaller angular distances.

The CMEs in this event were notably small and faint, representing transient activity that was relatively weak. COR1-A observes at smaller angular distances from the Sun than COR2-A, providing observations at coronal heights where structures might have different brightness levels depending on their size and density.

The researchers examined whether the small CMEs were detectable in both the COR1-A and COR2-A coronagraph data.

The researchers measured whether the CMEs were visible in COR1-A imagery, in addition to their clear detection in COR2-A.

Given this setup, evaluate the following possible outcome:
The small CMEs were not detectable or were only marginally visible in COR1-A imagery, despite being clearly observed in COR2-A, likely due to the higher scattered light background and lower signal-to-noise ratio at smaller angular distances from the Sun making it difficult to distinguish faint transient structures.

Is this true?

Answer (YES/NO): YES